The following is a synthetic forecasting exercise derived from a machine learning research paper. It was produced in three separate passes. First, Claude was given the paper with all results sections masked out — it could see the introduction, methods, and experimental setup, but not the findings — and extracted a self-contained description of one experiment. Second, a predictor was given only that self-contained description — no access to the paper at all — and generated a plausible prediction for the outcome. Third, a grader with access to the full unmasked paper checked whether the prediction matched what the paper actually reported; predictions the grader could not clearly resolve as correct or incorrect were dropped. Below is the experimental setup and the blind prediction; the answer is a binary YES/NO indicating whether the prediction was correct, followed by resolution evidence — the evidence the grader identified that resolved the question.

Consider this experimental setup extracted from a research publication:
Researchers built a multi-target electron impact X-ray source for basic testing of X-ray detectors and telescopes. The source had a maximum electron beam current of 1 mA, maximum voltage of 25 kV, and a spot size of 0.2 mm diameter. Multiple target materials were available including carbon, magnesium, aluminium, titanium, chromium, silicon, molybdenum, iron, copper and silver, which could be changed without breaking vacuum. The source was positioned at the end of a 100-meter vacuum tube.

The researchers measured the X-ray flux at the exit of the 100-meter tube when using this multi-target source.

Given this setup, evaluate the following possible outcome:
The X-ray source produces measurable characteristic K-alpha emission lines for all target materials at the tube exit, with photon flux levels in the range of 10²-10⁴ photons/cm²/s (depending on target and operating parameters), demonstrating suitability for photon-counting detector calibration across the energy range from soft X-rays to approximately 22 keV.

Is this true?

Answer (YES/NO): NO